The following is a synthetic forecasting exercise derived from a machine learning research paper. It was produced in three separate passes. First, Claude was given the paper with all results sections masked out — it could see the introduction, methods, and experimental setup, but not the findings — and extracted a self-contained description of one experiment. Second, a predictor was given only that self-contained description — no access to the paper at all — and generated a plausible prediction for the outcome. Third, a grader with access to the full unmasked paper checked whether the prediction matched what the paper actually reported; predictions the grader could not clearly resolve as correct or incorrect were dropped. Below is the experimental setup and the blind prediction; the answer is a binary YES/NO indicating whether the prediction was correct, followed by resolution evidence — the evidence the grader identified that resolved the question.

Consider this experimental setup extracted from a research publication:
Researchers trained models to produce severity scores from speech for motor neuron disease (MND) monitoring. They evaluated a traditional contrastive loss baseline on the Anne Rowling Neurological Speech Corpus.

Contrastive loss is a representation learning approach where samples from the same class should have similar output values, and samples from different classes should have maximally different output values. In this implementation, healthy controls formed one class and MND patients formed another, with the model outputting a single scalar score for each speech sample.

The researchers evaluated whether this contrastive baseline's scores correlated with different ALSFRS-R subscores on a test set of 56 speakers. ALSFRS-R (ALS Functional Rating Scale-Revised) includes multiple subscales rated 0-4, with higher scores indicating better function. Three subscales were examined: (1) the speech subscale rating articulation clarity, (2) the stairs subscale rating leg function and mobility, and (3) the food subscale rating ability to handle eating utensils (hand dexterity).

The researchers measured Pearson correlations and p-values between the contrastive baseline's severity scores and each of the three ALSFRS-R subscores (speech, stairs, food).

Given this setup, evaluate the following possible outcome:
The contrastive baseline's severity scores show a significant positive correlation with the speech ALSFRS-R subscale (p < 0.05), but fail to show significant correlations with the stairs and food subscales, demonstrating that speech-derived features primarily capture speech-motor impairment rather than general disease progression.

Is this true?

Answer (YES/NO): NO